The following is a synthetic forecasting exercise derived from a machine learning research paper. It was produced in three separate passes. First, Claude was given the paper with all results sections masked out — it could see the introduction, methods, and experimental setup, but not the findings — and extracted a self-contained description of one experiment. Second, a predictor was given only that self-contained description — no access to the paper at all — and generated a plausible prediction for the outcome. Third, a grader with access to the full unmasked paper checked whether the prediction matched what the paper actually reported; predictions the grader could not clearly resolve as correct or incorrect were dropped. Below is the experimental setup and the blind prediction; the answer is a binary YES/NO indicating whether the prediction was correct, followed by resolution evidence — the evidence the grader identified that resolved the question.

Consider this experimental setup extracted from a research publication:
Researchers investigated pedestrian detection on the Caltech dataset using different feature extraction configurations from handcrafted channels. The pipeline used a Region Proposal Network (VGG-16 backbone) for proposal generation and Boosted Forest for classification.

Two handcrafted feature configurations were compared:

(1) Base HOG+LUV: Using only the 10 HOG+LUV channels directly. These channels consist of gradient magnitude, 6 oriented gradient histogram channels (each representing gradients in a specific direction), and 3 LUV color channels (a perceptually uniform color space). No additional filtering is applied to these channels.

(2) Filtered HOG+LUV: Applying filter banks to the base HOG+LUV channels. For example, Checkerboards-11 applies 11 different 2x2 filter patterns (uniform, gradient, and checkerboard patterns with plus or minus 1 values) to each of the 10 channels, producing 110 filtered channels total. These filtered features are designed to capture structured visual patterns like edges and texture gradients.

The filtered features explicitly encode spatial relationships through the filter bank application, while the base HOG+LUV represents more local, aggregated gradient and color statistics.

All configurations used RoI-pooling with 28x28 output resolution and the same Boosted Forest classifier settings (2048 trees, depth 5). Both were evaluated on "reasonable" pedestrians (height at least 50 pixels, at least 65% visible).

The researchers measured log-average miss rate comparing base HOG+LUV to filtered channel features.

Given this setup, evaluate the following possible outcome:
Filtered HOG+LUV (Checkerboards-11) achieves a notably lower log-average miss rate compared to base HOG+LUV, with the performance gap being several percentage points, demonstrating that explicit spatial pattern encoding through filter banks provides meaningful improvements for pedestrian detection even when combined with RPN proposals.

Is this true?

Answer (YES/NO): NO